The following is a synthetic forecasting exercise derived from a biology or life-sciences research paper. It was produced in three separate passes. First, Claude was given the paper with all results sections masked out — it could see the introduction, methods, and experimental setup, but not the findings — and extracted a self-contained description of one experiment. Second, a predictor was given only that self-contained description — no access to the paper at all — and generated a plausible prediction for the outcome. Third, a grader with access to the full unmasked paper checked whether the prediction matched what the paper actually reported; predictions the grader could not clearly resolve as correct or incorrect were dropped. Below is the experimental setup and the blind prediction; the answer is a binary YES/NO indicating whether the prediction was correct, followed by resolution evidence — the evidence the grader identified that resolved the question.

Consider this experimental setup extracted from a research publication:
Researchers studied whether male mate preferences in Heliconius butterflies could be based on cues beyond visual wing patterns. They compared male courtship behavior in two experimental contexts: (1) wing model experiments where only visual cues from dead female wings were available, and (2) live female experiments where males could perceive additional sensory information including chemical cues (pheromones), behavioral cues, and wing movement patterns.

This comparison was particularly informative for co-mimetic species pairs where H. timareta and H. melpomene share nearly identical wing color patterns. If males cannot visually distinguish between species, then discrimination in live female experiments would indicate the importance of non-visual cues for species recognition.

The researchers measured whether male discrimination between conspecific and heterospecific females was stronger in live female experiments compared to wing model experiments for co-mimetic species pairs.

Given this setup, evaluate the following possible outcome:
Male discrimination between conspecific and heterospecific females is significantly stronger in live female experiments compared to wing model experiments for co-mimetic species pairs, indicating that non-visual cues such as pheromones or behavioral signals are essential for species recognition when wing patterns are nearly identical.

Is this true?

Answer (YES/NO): YES